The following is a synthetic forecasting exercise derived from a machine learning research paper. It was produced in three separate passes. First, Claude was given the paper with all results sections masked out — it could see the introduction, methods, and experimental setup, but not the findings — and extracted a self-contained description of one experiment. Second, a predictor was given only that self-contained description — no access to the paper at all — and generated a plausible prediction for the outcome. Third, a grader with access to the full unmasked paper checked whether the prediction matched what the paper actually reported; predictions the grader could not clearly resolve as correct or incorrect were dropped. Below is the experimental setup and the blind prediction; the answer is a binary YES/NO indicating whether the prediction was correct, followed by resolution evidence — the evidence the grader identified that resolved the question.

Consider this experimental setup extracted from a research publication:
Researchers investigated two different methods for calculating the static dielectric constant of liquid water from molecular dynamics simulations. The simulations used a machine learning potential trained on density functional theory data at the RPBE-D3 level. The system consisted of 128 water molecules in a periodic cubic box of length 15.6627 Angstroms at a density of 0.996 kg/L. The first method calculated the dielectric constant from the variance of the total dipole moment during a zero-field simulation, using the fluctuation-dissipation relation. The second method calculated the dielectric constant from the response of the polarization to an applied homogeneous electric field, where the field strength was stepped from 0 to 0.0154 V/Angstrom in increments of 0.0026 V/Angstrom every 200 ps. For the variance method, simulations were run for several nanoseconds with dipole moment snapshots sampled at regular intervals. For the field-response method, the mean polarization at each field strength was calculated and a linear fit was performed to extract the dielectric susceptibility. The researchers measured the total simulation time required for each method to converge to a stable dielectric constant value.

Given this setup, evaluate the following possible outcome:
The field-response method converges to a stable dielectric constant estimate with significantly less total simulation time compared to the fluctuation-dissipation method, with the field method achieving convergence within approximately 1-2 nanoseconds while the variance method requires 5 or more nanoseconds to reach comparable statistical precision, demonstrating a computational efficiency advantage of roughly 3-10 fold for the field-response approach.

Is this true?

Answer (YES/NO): NO